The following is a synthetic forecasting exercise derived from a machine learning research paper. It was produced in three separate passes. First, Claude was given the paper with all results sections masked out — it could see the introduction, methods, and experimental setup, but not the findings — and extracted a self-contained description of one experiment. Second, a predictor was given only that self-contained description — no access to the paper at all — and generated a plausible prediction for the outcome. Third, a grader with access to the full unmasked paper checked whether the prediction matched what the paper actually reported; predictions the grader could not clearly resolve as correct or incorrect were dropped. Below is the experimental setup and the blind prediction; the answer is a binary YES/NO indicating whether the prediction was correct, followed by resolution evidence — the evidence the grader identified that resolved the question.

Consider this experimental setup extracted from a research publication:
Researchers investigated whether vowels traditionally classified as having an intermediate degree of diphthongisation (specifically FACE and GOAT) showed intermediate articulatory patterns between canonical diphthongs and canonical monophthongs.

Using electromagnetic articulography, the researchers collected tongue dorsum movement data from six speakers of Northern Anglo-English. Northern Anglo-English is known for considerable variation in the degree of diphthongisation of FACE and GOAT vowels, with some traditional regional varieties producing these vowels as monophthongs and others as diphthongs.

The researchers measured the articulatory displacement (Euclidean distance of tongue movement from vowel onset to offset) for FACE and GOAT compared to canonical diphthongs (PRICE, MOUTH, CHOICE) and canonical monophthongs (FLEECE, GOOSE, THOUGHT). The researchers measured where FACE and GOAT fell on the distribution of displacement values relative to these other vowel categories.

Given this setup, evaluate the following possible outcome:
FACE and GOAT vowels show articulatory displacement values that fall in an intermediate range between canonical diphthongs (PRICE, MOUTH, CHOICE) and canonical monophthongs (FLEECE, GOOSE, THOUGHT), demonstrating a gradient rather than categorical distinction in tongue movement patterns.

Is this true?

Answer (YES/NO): NO